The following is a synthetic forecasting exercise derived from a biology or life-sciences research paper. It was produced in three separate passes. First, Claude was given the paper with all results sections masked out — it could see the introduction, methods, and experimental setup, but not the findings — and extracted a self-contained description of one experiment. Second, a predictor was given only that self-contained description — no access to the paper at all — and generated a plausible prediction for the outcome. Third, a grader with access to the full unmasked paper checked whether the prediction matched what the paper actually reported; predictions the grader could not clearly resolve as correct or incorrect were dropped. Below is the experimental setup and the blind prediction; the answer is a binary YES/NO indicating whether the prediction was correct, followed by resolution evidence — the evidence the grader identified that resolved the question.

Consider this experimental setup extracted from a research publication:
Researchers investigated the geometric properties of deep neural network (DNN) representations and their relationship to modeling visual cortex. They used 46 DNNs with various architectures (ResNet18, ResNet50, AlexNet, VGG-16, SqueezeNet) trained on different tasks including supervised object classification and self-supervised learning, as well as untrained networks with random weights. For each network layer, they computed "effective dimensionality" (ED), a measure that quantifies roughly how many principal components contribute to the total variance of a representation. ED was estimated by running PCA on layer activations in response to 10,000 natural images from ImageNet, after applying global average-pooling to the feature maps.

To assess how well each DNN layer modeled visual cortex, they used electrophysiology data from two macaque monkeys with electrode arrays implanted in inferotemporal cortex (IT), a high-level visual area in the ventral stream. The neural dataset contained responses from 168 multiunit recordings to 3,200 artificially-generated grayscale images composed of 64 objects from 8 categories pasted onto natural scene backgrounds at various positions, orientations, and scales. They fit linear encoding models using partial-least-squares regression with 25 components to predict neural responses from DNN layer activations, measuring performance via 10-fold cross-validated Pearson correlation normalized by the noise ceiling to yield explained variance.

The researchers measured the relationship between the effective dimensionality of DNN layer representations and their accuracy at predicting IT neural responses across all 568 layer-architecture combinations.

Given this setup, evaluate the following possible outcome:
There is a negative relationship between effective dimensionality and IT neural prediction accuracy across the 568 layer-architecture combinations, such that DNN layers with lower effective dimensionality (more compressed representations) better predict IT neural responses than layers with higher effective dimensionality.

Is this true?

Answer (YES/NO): NO